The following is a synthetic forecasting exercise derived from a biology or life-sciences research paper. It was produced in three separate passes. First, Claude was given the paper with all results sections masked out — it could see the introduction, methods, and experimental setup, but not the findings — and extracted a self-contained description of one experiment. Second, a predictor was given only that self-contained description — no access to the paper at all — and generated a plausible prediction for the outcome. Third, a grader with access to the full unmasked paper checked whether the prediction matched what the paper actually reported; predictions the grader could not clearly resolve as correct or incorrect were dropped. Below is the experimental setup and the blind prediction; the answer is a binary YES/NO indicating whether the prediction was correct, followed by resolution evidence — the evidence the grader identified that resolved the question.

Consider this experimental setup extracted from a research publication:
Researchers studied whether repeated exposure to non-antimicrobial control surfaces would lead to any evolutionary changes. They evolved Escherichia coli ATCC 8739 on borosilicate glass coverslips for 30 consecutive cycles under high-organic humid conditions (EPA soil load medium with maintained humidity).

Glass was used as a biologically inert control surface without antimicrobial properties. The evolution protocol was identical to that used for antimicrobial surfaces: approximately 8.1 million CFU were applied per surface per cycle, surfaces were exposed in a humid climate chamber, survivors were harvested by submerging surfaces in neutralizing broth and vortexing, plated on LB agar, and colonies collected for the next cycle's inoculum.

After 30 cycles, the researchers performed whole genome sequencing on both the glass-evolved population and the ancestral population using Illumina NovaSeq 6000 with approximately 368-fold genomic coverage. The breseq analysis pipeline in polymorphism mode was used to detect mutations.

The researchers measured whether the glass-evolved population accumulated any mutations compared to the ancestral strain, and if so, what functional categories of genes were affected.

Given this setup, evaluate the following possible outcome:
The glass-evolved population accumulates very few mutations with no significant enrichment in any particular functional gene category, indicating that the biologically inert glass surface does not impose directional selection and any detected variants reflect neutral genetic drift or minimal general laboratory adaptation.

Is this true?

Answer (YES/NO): NO